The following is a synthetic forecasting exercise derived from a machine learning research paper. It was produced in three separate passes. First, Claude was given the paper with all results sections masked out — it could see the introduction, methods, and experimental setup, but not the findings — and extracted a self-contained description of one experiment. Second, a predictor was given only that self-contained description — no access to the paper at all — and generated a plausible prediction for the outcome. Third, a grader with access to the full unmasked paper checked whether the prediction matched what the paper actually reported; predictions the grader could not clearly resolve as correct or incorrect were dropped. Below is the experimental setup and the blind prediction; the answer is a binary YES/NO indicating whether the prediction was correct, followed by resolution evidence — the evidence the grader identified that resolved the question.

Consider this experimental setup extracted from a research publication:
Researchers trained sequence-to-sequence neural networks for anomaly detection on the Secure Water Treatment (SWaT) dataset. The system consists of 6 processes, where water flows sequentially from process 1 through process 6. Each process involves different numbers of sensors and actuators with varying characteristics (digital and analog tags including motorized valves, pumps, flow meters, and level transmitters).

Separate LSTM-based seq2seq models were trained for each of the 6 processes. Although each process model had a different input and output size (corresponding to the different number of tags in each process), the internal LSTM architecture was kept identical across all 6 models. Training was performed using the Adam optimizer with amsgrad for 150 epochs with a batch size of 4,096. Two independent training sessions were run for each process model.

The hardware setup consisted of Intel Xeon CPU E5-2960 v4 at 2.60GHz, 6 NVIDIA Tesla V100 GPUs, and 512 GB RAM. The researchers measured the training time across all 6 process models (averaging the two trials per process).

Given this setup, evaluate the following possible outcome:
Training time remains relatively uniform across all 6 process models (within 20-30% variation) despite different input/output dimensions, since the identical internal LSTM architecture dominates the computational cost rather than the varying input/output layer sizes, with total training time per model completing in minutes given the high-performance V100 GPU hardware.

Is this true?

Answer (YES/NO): NO